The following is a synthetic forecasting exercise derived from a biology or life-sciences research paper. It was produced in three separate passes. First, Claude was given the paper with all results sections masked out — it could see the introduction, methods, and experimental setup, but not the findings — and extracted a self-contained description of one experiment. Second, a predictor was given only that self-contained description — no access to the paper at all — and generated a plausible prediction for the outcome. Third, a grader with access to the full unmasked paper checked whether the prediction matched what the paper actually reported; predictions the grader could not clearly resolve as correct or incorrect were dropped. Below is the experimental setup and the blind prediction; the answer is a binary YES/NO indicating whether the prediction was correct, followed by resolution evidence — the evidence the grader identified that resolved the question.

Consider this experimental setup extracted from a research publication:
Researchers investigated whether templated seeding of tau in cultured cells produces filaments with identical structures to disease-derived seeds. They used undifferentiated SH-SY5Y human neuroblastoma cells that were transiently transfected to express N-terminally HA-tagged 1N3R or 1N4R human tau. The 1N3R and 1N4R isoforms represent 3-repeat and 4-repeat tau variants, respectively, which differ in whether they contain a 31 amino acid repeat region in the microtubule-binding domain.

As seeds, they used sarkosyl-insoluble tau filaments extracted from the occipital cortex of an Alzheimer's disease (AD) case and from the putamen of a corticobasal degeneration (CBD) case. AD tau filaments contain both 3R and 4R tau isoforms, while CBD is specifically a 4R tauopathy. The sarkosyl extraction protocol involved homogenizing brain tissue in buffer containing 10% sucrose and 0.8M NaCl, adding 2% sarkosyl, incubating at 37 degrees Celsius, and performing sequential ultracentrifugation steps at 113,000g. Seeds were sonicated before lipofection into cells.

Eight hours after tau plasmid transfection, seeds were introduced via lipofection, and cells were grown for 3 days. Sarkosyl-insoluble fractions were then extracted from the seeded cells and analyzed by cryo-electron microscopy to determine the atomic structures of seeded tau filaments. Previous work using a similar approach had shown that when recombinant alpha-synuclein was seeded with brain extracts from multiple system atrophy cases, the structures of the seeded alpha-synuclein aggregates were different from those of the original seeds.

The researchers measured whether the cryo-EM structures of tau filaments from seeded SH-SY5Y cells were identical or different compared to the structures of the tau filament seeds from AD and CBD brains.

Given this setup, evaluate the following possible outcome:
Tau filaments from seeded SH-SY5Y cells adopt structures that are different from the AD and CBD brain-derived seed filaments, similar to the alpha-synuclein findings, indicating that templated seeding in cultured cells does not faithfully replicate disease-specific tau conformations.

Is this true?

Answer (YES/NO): YES